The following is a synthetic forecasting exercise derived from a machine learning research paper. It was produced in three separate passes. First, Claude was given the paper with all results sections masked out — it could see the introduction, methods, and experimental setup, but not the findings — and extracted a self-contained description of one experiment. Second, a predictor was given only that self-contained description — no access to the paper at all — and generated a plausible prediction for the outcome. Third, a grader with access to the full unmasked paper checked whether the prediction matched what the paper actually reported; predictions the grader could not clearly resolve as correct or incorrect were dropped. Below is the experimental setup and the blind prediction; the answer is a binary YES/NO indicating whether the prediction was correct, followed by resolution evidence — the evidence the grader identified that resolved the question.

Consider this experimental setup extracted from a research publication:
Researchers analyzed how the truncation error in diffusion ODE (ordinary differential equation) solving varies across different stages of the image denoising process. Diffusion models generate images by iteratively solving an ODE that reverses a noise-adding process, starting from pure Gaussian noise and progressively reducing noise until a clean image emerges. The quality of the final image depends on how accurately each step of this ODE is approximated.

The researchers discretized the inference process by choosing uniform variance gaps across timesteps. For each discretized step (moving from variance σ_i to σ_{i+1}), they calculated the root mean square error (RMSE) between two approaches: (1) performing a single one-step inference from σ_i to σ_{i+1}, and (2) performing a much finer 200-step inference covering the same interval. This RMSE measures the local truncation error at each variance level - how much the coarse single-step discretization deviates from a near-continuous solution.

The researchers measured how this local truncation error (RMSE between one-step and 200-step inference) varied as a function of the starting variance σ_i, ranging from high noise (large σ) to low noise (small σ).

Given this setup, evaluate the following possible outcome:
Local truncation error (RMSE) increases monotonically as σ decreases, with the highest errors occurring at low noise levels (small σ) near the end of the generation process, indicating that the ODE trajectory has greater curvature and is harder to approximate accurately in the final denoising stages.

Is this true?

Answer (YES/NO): YES